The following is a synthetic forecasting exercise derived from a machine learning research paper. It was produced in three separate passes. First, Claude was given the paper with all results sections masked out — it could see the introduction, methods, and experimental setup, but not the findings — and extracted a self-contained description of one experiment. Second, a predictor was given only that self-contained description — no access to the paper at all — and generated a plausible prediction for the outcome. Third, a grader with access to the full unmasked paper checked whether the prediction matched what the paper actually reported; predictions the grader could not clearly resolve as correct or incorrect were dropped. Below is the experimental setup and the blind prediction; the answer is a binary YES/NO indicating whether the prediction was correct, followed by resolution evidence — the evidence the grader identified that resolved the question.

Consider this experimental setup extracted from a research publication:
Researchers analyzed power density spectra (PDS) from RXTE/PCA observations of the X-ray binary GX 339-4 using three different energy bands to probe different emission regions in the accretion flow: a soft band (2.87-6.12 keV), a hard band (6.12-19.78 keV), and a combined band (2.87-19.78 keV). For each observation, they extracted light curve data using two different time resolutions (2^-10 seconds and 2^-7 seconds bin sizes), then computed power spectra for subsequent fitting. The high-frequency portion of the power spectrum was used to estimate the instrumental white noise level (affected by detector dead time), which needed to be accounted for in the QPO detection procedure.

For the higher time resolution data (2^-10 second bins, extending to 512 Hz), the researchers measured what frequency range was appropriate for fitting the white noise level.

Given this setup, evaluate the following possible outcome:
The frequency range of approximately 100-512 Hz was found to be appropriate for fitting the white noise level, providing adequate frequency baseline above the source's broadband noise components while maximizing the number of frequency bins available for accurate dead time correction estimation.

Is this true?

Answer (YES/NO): NO